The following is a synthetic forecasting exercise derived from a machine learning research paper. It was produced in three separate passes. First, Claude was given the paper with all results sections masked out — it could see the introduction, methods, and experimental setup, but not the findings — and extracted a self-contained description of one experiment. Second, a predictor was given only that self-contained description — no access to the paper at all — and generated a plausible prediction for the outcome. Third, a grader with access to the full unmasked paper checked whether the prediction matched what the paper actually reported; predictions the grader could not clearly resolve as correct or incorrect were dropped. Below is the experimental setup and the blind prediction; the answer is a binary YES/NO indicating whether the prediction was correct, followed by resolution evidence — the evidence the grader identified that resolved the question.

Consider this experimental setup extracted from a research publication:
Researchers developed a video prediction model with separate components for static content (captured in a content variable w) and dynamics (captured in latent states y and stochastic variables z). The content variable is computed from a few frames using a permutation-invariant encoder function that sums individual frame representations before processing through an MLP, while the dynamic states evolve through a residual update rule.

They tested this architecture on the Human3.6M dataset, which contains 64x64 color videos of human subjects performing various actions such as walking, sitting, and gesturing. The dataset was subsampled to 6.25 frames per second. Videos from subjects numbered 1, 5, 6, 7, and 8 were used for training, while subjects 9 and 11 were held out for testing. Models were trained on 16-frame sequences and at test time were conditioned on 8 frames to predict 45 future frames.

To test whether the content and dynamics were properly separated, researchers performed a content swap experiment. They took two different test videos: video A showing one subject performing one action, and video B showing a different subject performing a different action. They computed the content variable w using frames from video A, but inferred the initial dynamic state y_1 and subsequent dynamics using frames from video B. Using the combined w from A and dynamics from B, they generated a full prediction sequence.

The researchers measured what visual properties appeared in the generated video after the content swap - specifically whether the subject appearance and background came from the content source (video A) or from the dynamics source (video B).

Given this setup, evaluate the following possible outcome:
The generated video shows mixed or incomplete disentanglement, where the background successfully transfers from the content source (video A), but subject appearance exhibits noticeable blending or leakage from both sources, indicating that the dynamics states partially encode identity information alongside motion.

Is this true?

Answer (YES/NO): NO